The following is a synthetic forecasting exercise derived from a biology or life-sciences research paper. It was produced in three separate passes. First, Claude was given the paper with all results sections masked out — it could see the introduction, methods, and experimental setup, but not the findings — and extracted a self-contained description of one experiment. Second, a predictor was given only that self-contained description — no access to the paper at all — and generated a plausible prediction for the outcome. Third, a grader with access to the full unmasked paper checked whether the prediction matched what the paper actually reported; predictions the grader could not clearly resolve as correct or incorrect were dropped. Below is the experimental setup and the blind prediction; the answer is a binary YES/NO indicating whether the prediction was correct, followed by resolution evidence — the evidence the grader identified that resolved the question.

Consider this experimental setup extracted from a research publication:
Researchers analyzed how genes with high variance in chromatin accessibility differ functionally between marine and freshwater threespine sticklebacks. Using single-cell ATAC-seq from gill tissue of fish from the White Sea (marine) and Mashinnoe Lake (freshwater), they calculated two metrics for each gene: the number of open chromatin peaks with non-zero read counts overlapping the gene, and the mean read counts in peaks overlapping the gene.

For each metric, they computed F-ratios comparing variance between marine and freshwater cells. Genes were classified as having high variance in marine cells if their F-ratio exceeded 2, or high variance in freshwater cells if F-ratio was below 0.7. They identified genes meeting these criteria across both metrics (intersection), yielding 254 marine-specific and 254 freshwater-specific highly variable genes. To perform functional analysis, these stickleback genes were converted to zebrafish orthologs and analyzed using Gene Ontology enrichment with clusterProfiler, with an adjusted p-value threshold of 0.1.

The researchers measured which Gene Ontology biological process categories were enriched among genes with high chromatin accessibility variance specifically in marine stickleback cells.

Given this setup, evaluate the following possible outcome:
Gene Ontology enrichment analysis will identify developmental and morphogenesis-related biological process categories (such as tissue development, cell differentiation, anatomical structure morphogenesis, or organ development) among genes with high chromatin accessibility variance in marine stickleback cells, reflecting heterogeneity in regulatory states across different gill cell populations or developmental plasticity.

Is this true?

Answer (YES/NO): NO